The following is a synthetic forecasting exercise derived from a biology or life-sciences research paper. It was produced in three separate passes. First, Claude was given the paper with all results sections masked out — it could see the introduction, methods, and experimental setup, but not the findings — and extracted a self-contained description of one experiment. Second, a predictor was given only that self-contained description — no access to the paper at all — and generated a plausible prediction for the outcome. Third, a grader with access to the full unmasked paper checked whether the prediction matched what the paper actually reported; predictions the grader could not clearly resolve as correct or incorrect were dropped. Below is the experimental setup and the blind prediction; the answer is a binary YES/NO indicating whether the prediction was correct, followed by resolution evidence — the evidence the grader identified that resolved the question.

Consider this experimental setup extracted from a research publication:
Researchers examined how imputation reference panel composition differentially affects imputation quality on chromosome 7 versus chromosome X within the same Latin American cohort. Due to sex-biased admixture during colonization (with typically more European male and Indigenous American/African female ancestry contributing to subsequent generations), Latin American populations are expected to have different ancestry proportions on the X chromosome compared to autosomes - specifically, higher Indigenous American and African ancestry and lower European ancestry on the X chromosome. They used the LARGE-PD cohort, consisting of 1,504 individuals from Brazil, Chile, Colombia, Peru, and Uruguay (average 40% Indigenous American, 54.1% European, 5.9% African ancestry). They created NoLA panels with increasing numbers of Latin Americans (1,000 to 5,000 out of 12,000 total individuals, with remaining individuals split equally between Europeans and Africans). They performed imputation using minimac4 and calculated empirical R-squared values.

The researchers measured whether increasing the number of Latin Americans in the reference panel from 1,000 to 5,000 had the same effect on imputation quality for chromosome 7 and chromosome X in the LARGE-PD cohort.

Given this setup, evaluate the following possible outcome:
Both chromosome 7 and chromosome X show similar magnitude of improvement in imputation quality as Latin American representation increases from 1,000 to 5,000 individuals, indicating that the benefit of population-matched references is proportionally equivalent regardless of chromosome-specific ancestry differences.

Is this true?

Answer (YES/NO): NO